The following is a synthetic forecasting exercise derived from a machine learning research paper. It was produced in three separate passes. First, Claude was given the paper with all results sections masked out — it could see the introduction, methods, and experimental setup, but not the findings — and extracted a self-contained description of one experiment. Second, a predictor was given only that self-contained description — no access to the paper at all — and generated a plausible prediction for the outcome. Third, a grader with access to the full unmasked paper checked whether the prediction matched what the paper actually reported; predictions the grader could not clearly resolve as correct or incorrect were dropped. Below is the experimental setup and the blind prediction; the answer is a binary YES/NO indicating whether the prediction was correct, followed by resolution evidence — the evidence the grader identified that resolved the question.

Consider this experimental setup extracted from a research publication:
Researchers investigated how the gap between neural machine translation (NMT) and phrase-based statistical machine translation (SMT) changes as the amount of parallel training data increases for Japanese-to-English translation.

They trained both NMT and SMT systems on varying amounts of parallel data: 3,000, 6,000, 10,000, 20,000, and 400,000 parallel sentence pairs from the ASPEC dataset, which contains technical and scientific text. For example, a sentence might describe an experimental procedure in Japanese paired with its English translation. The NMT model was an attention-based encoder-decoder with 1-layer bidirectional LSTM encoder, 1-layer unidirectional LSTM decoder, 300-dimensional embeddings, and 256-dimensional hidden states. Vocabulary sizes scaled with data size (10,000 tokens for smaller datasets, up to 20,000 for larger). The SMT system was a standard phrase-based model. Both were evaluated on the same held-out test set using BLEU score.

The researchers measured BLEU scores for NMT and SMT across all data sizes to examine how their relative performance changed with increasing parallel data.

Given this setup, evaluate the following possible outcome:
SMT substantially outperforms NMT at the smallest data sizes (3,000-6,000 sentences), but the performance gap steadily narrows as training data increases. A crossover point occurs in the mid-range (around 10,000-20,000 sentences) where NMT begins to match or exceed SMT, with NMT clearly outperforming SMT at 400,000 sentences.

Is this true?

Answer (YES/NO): YES